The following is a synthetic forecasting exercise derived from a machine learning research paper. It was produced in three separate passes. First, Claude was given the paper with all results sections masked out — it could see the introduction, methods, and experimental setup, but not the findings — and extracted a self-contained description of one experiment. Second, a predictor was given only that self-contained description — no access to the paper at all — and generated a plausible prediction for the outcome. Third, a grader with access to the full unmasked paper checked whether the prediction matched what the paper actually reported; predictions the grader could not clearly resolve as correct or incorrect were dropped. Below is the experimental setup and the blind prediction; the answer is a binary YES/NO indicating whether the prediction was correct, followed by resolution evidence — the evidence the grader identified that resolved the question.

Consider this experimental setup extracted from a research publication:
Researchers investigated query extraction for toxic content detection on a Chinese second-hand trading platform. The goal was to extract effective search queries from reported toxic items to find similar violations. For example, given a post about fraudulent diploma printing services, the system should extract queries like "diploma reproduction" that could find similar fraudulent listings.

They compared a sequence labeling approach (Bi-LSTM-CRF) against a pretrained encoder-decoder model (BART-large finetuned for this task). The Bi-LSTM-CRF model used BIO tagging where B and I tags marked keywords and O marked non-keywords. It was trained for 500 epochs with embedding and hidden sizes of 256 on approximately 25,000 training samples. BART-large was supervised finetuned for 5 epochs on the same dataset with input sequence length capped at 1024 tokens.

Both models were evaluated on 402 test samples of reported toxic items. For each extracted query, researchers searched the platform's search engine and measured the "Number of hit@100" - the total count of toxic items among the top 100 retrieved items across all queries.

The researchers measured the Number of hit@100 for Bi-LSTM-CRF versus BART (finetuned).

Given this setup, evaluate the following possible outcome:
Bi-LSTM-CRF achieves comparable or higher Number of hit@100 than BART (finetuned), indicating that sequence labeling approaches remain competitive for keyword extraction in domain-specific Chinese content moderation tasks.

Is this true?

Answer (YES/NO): NO